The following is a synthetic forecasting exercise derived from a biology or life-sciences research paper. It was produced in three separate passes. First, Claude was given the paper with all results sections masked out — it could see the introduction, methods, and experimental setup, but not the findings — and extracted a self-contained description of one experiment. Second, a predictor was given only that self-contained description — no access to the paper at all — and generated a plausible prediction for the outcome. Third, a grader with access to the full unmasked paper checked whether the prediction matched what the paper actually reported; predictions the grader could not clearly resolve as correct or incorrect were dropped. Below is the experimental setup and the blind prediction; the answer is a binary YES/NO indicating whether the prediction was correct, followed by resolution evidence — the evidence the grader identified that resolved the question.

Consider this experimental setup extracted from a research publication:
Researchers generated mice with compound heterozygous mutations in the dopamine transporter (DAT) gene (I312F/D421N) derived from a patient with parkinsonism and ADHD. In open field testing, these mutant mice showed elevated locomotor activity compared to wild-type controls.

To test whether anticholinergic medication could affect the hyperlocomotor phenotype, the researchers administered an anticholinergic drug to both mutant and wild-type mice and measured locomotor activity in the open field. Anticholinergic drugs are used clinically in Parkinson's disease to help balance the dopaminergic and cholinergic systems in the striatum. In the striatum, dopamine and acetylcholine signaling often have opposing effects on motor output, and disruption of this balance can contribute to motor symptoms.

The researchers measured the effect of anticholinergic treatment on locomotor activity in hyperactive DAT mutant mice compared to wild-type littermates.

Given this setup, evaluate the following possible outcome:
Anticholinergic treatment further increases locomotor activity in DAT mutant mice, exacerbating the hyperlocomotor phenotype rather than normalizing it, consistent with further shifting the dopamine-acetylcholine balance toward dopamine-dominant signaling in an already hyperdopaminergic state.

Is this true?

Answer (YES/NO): NO